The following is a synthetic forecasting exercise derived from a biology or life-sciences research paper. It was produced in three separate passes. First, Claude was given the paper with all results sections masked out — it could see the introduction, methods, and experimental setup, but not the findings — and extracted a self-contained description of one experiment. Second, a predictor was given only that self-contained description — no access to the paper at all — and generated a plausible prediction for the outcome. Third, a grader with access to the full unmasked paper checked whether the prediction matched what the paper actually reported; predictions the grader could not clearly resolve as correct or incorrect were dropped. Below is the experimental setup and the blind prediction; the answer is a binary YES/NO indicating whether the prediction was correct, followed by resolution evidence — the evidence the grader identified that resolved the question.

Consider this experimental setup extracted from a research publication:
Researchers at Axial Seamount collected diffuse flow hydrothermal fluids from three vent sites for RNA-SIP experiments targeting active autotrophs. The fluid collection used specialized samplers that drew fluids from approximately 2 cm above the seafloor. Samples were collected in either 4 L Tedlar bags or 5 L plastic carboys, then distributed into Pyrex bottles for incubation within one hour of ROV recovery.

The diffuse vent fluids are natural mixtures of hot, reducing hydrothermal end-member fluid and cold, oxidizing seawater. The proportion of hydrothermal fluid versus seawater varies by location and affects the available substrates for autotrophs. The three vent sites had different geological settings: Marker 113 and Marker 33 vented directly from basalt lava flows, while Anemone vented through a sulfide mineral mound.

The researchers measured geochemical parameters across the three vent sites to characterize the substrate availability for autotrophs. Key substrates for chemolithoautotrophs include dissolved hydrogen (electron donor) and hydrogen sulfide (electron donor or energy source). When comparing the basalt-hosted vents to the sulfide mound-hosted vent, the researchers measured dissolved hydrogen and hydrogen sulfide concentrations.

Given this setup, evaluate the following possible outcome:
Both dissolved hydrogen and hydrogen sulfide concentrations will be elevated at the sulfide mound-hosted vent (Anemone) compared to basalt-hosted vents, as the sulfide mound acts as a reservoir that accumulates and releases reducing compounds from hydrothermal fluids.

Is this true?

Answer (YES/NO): NO